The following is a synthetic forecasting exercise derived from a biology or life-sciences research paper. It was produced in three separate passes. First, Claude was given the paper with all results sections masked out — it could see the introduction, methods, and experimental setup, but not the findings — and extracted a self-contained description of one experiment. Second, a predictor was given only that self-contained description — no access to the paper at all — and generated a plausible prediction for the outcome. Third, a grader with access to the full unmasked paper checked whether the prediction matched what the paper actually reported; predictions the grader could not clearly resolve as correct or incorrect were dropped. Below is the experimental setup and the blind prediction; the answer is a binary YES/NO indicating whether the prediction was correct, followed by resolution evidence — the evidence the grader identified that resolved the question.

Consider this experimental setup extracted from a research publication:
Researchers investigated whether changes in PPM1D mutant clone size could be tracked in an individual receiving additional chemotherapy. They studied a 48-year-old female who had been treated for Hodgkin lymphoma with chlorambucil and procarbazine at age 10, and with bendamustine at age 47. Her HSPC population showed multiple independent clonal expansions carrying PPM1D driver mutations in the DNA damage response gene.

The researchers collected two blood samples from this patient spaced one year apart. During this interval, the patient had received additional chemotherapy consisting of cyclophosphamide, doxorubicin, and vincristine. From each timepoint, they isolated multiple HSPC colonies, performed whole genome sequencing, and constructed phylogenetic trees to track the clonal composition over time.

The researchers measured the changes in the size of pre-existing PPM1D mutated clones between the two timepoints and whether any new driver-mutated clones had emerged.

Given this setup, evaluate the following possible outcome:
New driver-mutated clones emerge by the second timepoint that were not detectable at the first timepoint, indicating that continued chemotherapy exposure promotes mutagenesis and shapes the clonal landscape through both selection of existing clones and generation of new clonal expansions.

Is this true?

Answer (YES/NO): NO